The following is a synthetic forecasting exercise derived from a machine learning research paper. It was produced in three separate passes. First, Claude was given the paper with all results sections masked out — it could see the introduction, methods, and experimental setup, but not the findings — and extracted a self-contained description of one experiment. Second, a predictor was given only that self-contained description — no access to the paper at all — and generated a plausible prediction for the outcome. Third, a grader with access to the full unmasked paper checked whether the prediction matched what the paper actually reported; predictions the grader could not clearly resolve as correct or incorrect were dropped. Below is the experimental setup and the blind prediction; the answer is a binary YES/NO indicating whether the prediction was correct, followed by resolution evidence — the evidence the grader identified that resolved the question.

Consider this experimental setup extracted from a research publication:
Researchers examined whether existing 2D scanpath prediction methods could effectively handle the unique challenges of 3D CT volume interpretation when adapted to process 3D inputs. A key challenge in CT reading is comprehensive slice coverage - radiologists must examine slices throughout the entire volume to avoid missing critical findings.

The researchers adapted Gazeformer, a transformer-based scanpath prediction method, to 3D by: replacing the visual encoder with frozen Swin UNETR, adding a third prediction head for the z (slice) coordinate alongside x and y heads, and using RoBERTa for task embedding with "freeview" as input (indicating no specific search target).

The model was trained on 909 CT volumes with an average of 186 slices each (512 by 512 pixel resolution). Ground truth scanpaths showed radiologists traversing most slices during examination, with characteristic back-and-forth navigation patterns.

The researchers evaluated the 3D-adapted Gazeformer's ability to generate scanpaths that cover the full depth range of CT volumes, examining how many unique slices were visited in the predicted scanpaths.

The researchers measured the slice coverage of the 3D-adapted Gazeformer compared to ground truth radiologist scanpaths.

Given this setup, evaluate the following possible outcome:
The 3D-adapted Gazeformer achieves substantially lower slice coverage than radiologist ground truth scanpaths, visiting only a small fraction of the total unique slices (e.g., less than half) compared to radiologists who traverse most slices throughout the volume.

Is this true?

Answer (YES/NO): YES